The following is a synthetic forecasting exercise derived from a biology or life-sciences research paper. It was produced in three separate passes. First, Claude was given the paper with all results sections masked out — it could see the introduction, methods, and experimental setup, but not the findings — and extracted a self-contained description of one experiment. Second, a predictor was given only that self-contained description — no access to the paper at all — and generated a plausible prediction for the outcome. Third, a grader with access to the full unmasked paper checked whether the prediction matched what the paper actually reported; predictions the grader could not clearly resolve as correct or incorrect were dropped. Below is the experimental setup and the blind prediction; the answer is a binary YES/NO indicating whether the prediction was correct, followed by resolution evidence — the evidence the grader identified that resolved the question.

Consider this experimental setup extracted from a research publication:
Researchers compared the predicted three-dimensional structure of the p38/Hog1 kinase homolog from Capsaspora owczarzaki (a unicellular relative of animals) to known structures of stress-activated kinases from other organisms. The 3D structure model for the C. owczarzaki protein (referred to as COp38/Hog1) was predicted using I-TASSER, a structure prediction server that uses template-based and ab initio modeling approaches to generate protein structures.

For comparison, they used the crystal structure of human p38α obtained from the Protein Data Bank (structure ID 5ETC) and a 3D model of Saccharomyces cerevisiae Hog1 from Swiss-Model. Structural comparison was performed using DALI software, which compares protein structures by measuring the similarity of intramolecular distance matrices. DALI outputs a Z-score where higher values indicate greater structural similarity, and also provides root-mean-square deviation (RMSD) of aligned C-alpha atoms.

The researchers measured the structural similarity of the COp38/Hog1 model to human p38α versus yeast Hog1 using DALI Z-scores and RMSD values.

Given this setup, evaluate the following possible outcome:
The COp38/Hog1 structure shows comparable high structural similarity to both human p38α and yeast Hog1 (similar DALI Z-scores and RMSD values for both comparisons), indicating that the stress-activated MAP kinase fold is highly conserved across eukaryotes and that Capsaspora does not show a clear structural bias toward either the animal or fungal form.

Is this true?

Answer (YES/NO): NO